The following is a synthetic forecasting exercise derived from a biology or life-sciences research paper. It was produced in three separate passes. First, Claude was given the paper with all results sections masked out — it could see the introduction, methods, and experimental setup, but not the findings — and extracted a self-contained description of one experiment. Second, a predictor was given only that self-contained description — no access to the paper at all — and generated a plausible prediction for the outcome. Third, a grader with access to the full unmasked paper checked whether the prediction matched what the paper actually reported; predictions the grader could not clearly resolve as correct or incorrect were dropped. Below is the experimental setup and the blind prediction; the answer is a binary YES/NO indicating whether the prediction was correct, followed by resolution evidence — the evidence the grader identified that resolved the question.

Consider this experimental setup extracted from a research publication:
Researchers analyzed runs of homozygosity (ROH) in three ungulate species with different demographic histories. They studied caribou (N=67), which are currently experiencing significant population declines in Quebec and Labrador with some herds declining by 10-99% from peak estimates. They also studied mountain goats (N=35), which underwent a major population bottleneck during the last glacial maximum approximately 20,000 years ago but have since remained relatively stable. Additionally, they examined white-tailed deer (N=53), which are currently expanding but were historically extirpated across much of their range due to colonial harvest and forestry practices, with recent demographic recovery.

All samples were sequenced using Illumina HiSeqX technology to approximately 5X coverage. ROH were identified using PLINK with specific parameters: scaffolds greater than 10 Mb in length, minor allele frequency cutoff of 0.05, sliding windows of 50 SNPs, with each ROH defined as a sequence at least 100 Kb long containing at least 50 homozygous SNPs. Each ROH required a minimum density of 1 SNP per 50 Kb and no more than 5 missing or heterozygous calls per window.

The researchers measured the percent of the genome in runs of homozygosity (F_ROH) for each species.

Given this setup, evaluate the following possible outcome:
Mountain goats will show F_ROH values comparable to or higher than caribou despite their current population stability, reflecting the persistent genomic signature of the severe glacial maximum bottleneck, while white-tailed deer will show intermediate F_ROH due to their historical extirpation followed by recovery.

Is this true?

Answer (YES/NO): NO